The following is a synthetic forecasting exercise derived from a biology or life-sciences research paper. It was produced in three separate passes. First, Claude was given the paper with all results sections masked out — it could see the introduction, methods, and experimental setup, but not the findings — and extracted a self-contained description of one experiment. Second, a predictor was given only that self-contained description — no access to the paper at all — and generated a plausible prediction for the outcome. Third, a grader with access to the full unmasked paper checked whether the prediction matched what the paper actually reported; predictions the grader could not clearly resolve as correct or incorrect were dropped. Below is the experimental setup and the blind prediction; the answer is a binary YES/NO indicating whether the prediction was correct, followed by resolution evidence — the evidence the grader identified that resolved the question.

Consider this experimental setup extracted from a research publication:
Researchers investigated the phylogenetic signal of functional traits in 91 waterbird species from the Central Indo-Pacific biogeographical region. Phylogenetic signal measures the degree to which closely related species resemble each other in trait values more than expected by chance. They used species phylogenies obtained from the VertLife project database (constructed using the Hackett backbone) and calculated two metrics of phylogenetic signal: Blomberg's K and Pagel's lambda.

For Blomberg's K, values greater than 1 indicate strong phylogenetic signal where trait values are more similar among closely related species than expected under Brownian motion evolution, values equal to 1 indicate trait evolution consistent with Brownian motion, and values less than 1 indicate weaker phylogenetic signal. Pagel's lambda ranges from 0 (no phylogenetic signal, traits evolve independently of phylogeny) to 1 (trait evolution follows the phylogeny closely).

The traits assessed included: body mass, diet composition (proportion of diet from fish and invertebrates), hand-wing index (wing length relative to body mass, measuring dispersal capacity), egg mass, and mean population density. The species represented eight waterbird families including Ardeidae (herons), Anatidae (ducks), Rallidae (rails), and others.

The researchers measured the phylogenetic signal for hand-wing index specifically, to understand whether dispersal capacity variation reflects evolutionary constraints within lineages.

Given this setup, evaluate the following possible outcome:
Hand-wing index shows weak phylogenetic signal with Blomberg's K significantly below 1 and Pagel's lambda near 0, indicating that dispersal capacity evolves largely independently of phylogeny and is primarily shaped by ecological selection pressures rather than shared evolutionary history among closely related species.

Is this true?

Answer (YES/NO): NO